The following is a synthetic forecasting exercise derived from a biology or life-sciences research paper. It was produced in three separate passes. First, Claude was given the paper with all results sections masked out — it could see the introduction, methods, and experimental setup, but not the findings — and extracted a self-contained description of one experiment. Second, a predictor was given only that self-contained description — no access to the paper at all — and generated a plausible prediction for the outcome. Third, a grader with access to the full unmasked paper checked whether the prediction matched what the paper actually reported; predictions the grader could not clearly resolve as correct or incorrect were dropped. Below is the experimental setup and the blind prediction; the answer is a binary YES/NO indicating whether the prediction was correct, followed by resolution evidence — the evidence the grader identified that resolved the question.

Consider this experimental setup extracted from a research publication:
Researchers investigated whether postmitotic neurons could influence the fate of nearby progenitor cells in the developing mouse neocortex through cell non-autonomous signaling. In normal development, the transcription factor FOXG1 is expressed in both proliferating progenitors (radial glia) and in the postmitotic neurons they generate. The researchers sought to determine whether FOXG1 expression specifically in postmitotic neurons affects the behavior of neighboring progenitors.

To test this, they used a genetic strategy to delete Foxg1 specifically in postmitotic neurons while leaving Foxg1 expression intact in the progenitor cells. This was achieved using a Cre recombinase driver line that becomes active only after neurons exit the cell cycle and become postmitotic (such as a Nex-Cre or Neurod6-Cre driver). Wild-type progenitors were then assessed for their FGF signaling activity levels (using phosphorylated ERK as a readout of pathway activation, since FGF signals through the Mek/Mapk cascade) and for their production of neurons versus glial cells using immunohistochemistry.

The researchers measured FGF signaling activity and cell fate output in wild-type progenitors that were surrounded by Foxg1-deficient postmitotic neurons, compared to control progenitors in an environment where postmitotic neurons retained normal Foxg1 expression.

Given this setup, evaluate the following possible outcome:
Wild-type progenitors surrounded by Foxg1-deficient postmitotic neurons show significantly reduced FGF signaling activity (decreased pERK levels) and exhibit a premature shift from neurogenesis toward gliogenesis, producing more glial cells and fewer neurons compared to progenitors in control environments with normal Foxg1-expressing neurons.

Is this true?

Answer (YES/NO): NO